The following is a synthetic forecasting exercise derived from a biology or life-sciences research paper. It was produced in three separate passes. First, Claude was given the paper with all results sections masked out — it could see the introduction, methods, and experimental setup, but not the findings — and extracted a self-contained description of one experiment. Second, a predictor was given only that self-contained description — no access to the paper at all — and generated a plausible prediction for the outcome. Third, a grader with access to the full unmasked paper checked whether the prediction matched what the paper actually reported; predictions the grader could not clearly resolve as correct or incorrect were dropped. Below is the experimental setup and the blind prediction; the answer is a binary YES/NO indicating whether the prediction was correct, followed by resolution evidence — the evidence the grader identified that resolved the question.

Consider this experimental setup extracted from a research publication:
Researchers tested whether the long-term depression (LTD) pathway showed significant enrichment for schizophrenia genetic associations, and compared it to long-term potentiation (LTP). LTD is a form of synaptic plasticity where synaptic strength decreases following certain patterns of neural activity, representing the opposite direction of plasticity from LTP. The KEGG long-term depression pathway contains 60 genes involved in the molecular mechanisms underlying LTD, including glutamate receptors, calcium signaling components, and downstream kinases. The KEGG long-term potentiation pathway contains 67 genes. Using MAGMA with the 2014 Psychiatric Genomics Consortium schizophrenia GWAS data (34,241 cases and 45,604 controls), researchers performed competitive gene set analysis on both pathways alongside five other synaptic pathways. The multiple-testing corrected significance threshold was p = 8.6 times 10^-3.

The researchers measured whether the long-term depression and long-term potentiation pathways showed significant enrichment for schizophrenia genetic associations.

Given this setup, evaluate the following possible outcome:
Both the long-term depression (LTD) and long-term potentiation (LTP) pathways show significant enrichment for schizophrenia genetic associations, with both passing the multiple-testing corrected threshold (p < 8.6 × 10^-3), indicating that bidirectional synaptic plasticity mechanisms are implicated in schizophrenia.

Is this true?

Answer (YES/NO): NO